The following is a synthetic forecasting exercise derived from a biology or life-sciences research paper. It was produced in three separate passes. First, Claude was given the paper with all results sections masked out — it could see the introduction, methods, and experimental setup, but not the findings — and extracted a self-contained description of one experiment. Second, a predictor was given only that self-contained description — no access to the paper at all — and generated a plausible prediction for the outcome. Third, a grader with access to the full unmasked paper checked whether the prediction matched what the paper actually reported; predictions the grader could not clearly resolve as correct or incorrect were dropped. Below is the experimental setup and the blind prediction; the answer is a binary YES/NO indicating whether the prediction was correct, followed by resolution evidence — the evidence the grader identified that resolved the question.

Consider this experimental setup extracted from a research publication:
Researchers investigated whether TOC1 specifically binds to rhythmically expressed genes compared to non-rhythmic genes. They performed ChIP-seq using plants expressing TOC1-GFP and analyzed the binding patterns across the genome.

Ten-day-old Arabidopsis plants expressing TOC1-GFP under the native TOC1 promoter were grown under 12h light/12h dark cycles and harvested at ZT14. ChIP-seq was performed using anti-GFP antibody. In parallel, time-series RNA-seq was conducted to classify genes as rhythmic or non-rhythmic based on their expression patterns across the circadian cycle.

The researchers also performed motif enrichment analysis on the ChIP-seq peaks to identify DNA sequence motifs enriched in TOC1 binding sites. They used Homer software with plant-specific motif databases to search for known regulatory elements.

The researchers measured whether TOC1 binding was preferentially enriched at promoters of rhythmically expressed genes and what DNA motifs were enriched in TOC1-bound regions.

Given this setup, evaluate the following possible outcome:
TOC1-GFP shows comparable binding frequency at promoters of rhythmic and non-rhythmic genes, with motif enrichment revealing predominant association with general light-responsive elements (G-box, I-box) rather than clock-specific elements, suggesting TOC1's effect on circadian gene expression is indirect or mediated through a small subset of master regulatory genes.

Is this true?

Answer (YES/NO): NO